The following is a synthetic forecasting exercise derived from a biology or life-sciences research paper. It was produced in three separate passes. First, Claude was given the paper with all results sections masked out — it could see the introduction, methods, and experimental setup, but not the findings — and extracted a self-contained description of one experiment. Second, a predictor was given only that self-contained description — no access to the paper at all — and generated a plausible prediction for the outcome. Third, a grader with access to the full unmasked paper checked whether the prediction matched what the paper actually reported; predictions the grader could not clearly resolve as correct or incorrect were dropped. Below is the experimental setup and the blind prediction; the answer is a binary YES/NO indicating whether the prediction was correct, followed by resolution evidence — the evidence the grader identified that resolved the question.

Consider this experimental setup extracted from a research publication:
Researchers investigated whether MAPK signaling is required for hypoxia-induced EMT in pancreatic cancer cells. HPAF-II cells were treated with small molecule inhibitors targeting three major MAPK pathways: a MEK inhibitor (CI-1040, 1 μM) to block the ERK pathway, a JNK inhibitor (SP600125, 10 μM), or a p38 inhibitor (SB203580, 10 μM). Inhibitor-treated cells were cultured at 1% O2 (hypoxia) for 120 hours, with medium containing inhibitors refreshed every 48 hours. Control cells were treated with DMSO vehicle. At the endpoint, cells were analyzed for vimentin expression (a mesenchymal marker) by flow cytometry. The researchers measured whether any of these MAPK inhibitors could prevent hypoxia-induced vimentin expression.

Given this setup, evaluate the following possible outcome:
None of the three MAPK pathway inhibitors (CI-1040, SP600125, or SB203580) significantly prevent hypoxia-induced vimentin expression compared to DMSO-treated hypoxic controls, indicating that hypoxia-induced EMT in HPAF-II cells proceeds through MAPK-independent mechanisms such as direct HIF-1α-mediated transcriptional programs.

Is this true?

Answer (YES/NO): NO